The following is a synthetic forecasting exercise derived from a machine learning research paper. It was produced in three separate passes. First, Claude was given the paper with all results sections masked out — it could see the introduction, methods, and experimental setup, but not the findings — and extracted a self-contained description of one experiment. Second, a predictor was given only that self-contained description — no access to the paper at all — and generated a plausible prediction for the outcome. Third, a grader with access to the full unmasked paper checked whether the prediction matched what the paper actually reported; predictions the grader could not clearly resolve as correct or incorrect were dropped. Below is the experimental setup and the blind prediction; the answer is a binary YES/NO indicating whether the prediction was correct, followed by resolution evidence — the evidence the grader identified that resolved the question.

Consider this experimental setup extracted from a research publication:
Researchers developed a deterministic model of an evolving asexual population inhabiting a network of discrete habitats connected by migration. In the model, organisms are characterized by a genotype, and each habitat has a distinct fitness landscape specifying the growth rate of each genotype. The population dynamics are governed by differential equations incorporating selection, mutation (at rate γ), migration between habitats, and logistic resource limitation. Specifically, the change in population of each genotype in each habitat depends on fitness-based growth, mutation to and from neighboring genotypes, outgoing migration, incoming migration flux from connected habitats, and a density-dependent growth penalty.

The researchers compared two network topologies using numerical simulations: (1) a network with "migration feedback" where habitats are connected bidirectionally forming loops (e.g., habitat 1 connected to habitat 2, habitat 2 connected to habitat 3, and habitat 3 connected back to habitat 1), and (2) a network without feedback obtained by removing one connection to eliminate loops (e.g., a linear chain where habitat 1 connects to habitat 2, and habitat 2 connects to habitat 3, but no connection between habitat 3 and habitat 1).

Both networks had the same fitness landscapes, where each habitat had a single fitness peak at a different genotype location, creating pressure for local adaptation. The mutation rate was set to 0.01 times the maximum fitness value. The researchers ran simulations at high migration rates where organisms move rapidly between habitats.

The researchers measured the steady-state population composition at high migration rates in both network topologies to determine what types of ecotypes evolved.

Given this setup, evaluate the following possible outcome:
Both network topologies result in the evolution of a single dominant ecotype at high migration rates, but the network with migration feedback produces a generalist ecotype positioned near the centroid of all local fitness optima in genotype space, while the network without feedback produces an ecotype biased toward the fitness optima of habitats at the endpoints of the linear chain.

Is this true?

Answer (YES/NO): NO